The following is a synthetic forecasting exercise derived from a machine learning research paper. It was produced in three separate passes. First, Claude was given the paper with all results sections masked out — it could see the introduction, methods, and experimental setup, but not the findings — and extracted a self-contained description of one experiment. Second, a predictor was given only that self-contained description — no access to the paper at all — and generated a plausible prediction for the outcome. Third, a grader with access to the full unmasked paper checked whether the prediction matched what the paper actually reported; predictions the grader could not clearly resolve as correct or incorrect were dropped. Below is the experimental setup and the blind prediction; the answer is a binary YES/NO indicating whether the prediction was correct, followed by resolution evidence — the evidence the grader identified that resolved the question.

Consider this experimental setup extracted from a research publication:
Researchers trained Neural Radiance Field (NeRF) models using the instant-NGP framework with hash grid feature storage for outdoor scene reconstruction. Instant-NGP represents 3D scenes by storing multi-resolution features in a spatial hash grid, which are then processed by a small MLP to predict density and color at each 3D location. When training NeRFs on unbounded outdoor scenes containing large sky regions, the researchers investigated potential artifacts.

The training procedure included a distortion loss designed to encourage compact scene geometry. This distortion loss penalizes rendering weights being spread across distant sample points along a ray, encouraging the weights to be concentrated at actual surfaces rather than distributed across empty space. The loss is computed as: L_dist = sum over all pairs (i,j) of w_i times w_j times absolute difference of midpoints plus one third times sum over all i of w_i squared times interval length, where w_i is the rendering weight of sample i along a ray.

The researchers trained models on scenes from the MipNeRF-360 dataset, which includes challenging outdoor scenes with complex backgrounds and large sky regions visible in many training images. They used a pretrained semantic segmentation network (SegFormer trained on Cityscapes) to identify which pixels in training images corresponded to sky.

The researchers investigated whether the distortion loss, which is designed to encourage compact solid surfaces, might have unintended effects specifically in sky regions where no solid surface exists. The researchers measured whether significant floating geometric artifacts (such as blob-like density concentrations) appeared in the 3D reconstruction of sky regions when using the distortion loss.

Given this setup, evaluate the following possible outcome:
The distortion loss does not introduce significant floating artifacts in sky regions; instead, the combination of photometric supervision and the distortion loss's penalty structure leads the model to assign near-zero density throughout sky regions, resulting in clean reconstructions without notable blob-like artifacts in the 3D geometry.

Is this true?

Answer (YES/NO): NO